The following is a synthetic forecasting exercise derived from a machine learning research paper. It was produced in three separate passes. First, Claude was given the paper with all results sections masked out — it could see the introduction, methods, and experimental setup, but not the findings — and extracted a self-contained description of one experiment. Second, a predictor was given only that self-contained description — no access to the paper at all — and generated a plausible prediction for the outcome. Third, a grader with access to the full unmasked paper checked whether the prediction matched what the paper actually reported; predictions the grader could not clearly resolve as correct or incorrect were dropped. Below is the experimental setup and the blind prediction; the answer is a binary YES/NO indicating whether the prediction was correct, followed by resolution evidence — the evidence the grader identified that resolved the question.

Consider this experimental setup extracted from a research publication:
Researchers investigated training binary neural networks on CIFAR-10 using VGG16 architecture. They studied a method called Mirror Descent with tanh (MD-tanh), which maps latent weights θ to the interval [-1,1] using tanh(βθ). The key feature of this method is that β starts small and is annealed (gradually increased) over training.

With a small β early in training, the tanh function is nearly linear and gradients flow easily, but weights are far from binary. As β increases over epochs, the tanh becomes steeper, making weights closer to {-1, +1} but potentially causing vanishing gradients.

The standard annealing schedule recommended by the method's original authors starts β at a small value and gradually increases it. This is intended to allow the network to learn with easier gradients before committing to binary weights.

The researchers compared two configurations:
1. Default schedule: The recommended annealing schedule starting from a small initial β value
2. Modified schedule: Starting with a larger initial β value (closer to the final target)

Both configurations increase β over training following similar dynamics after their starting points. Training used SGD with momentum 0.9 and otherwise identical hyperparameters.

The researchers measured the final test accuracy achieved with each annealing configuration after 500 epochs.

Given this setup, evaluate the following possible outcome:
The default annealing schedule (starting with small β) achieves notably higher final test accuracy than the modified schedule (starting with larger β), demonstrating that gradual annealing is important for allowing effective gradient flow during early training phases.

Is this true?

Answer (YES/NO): YES